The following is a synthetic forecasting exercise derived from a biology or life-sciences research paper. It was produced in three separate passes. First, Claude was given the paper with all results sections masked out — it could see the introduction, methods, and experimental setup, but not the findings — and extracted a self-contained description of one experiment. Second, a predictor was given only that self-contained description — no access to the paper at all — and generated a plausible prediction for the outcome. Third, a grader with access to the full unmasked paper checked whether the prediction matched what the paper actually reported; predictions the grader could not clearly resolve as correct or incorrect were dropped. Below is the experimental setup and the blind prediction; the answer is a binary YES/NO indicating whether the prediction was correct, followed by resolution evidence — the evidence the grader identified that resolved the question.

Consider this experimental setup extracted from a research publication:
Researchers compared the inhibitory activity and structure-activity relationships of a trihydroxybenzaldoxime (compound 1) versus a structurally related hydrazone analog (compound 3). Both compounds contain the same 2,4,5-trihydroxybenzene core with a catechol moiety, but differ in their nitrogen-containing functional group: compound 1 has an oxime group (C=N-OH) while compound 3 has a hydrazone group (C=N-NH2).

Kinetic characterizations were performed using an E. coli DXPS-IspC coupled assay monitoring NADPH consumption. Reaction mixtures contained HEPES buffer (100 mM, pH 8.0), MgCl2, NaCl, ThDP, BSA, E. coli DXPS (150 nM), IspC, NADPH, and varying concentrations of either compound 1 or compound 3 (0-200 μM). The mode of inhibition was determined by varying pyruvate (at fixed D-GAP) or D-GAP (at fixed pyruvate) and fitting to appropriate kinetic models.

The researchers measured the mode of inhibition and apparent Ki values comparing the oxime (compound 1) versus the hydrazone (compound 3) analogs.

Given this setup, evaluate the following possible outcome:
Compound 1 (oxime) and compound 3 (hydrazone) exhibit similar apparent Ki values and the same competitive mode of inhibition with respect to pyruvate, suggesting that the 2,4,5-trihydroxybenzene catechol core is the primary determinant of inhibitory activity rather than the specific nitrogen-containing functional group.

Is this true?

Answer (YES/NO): NO